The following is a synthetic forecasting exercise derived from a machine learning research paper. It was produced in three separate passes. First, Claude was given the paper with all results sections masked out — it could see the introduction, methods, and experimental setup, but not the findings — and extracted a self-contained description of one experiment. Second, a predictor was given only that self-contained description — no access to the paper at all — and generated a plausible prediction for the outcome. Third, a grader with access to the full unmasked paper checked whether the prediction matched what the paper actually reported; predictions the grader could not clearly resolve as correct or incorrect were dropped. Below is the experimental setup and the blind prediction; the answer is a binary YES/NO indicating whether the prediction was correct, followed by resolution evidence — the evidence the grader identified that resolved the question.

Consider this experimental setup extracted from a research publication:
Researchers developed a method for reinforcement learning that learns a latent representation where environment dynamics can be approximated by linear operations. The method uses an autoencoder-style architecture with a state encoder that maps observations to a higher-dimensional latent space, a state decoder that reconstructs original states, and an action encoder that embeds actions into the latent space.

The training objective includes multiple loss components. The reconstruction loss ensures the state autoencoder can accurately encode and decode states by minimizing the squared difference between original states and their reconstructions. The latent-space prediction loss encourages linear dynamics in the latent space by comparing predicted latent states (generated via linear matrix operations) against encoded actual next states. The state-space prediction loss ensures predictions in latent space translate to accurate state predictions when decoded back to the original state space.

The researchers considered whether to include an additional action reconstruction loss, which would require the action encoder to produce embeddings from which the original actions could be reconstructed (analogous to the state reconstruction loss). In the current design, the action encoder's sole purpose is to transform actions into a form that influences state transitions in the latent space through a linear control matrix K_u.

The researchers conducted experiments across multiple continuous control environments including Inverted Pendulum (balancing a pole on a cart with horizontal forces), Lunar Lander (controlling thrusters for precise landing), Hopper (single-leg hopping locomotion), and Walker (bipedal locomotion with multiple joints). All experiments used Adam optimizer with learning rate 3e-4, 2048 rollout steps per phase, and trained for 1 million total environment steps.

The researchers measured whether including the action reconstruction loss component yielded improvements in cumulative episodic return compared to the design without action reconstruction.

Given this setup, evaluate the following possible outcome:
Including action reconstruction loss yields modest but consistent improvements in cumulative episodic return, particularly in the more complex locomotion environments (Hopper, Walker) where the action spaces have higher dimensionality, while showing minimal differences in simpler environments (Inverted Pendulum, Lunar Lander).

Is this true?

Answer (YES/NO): NO